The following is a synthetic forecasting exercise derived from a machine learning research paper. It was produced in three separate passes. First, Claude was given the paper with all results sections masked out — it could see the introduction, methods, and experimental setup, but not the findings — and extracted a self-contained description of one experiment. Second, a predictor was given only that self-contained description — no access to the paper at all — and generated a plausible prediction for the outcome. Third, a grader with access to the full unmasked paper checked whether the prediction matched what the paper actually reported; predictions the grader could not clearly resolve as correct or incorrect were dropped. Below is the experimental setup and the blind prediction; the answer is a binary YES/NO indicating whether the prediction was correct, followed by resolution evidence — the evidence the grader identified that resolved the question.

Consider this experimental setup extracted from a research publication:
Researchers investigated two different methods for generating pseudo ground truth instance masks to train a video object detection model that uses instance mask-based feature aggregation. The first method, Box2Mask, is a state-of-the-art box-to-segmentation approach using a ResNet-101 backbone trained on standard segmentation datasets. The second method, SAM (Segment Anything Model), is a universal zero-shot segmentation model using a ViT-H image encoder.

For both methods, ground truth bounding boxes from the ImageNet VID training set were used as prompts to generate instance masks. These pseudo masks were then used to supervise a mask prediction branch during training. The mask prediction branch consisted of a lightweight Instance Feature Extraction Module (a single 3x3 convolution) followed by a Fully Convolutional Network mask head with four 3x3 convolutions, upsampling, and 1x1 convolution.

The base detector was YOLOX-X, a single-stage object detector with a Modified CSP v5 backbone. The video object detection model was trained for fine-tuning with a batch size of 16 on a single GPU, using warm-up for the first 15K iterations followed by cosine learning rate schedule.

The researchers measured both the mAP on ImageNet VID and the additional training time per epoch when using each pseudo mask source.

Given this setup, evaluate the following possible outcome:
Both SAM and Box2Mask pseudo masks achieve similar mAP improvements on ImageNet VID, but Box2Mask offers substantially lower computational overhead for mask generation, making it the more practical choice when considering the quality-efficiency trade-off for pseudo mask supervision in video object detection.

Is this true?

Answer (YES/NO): NO